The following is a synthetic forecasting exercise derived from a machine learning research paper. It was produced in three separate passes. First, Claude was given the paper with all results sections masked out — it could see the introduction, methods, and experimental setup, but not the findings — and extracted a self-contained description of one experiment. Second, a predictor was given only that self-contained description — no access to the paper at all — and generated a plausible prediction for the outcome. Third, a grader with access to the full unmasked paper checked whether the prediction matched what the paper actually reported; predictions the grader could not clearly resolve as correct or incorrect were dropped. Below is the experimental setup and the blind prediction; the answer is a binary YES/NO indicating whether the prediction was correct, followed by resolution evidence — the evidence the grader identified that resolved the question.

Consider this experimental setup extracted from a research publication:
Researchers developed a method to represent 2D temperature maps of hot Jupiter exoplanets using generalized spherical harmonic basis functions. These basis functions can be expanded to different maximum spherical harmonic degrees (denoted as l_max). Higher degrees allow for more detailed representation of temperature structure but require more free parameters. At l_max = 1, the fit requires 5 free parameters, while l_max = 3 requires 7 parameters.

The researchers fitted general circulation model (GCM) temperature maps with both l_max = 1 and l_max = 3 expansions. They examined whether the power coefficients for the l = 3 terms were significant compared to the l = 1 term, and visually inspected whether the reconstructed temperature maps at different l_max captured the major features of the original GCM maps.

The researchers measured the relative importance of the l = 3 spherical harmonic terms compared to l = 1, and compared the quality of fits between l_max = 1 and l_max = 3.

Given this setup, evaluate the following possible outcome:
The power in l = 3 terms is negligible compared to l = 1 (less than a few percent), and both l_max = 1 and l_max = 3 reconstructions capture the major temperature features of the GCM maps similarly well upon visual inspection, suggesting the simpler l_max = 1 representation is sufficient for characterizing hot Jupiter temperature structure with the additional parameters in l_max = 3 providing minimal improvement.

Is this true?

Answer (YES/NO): YES